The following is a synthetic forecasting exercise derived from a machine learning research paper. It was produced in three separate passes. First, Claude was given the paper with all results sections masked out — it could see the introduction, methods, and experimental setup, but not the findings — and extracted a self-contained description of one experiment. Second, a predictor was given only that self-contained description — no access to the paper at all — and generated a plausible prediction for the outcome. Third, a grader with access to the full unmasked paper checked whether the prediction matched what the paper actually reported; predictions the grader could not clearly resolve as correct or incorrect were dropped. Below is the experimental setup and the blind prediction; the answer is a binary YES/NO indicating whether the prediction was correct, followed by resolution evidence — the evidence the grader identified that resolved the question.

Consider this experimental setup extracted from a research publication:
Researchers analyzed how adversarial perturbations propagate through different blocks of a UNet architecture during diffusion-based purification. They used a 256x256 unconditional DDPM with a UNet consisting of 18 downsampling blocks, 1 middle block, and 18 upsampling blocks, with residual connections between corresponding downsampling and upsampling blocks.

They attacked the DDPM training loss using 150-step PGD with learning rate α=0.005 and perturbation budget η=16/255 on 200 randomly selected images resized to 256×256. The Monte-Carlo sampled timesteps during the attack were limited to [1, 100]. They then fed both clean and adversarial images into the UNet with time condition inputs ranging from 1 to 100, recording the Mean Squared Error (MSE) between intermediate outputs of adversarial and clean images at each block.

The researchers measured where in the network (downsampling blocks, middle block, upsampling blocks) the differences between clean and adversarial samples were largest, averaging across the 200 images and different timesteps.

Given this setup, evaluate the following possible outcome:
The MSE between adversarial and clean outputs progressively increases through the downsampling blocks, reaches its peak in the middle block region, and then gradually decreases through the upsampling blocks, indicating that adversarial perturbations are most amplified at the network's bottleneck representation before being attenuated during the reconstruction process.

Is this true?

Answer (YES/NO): NO